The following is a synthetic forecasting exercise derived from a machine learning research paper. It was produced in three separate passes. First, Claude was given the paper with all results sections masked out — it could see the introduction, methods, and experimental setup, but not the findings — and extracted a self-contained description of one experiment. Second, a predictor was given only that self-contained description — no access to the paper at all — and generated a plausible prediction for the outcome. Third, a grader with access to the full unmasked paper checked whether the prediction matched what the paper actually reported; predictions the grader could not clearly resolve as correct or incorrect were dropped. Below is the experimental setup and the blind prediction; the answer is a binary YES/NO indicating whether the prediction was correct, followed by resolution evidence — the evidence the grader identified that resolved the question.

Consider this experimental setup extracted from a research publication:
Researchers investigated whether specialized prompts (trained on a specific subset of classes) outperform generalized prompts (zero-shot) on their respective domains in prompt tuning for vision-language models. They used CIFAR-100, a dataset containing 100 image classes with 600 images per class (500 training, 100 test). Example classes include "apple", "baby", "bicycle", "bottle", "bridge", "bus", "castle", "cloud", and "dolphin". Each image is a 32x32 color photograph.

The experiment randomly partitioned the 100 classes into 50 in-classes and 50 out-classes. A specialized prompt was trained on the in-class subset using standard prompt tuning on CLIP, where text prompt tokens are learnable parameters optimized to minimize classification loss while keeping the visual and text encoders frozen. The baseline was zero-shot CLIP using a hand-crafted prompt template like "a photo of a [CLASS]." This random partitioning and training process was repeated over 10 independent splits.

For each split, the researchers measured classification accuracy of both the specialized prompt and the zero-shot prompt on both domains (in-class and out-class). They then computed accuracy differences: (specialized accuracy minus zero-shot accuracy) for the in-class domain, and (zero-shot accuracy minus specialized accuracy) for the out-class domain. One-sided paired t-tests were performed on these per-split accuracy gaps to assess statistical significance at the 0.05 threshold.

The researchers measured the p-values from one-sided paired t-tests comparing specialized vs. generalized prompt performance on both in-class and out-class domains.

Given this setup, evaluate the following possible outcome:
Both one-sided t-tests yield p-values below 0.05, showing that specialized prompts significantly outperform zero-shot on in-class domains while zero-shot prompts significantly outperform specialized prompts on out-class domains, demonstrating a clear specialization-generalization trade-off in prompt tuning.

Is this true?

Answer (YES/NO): YES